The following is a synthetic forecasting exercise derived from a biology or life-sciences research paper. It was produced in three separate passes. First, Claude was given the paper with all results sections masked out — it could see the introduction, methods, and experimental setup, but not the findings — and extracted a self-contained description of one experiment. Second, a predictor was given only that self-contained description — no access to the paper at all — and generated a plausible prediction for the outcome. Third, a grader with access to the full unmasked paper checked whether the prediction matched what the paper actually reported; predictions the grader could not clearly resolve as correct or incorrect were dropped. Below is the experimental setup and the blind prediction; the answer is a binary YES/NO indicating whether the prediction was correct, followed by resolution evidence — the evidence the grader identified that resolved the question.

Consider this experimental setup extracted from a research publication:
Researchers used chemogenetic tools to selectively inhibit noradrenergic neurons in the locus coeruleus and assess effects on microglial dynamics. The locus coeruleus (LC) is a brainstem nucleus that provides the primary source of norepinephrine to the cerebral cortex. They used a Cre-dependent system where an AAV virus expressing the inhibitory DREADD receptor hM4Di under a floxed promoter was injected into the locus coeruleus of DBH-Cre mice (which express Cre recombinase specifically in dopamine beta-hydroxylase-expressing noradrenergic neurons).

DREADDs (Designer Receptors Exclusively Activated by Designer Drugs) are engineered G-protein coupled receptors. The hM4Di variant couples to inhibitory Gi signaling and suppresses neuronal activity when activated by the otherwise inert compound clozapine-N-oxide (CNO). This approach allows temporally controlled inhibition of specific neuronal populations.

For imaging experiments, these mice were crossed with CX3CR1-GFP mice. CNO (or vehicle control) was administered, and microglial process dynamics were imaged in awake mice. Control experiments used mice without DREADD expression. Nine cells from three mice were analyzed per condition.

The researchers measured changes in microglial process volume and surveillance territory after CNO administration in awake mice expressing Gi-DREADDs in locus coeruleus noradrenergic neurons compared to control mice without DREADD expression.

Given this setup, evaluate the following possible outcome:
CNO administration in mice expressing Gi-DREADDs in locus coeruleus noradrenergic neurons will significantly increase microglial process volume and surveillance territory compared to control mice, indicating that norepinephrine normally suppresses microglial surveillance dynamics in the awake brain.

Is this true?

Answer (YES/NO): YES